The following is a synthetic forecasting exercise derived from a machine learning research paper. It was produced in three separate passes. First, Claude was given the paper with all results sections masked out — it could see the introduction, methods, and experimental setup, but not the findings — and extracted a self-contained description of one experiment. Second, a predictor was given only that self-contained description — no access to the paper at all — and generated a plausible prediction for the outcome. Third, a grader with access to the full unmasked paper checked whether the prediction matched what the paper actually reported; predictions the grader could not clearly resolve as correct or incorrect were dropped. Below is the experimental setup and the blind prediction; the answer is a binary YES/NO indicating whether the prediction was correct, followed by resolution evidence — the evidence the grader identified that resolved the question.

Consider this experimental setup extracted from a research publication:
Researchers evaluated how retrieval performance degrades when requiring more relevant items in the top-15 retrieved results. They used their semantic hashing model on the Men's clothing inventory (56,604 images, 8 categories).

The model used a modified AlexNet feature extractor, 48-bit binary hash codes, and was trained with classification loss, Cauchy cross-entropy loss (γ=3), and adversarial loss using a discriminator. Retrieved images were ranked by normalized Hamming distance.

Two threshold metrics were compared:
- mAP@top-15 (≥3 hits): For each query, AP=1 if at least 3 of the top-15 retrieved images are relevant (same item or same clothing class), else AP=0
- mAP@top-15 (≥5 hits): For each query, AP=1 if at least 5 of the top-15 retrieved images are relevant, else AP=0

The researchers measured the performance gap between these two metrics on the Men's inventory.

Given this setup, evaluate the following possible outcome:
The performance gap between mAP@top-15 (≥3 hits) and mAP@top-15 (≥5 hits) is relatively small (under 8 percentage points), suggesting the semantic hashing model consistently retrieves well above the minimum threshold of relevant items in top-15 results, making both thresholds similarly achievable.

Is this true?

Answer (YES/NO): NO